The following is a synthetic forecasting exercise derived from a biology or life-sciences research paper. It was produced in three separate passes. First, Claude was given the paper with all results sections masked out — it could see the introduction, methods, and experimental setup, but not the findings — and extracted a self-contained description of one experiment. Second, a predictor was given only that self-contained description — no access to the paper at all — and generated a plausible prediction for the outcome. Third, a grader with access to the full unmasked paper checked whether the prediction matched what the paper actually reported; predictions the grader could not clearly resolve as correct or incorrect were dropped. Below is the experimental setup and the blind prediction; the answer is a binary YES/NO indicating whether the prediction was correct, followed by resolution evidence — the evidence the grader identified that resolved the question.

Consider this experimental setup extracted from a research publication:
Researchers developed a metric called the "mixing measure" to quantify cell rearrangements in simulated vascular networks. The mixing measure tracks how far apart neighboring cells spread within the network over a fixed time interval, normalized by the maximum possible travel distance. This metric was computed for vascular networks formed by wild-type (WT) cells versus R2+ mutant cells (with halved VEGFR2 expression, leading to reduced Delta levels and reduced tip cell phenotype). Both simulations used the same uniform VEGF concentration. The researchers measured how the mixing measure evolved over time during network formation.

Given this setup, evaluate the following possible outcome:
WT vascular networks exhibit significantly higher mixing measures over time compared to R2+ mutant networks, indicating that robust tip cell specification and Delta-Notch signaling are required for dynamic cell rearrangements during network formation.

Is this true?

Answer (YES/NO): YES